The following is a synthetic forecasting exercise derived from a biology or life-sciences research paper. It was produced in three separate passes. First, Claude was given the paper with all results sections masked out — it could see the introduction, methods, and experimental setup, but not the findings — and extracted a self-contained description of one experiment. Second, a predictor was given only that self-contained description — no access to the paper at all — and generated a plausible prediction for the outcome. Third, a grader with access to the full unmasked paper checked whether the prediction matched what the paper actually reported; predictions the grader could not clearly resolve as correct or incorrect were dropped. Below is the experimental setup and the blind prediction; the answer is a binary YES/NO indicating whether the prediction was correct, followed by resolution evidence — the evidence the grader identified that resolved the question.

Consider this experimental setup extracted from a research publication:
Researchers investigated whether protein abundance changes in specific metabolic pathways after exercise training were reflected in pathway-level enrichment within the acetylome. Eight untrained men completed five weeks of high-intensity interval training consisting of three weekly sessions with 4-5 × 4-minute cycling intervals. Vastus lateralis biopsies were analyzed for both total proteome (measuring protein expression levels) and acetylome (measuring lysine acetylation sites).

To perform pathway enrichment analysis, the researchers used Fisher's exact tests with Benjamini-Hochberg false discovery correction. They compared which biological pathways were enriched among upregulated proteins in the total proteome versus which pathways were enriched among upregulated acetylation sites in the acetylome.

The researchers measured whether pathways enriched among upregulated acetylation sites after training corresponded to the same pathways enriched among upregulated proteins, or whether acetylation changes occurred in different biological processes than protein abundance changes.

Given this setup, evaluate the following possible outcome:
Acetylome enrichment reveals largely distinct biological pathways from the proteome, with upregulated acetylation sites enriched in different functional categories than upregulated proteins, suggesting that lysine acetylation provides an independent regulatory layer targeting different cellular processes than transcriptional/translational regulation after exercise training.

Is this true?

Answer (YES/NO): NO